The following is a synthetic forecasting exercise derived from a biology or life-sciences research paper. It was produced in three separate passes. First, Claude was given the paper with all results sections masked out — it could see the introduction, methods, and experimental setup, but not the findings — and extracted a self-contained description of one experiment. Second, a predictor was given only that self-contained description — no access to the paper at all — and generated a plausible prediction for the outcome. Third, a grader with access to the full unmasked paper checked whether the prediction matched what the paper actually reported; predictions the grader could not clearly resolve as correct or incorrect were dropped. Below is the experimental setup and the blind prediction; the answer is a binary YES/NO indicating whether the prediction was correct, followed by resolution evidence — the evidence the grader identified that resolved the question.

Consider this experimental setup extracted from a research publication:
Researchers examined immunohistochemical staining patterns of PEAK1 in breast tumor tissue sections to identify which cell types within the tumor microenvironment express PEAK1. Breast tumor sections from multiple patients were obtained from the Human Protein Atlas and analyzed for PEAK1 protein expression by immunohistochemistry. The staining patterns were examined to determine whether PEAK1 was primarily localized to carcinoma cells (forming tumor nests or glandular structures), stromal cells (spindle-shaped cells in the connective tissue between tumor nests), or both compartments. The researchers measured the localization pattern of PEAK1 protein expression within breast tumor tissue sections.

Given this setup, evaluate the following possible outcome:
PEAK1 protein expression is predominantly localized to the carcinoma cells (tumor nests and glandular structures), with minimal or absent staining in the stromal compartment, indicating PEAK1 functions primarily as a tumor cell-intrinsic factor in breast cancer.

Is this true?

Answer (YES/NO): NO